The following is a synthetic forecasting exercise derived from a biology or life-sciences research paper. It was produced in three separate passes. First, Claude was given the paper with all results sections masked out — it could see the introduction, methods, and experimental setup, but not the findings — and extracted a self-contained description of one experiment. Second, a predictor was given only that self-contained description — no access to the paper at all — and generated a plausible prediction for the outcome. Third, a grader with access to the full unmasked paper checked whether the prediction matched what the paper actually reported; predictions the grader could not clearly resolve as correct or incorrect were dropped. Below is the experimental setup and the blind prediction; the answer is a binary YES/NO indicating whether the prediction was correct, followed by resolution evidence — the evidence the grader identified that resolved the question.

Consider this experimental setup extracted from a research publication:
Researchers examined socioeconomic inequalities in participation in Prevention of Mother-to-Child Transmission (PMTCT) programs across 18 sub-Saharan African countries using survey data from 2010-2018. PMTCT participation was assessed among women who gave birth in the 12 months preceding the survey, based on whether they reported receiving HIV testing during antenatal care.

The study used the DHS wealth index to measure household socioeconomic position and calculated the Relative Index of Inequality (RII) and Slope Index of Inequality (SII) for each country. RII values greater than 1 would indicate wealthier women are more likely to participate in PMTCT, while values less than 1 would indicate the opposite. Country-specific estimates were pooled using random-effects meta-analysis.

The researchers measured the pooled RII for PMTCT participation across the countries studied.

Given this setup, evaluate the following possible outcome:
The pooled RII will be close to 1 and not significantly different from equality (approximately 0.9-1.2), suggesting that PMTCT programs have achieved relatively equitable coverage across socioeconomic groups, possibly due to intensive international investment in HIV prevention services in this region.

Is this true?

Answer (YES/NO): NO